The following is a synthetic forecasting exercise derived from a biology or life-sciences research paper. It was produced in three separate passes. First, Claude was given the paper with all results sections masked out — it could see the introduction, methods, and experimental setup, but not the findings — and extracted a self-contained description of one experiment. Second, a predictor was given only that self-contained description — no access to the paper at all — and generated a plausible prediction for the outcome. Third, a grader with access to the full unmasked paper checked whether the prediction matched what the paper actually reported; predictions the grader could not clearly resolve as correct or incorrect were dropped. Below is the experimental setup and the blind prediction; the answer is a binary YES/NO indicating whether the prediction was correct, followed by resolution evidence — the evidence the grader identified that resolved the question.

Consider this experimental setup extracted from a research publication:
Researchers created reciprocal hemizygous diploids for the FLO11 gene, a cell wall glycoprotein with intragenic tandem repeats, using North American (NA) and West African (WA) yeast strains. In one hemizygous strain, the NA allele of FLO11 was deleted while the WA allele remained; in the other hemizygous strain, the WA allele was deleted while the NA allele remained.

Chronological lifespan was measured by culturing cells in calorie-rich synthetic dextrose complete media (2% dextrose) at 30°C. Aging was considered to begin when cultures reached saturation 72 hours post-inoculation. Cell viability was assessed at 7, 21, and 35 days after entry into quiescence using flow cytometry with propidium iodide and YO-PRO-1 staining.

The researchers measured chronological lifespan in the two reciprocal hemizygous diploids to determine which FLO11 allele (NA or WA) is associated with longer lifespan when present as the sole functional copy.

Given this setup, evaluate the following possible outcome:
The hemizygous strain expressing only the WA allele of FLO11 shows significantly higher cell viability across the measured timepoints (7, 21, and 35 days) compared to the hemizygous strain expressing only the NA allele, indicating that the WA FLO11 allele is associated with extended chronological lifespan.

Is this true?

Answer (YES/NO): NO